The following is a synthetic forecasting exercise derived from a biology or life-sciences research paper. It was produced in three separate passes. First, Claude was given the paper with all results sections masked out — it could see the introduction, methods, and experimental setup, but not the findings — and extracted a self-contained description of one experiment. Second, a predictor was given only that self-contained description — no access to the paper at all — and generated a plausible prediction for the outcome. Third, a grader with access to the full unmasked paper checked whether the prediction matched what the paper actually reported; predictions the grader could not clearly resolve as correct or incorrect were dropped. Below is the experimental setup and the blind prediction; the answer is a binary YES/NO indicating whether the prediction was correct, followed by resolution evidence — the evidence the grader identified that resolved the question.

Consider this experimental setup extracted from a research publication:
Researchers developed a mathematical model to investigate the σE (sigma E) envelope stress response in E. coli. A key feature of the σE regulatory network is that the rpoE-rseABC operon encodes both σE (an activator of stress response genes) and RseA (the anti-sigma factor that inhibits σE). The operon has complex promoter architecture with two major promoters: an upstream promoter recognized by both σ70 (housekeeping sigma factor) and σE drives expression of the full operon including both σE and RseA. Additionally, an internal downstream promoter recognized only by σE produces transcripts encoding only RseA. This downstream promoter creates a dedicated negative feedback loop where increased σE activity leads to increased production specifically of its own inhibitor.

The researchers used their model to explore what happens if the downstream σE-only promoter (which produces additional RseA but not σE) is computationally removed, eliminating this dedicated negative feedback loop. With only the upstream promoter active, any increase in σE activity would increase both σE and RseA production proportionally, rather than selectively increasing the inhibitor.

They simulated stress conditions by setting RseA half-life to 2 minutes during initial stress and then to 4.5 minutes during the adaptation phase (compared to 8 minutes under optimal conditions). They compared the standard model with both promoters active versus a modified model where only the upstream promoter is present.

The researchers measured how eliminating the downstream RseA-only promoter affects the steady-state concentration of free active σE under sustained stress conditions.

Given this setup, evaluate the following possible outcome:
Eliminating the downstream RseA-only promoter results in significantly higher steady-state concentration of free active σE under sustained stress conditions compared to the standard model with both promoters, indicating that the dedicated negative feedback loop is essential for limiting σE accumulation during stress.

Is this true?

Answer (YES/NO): YES